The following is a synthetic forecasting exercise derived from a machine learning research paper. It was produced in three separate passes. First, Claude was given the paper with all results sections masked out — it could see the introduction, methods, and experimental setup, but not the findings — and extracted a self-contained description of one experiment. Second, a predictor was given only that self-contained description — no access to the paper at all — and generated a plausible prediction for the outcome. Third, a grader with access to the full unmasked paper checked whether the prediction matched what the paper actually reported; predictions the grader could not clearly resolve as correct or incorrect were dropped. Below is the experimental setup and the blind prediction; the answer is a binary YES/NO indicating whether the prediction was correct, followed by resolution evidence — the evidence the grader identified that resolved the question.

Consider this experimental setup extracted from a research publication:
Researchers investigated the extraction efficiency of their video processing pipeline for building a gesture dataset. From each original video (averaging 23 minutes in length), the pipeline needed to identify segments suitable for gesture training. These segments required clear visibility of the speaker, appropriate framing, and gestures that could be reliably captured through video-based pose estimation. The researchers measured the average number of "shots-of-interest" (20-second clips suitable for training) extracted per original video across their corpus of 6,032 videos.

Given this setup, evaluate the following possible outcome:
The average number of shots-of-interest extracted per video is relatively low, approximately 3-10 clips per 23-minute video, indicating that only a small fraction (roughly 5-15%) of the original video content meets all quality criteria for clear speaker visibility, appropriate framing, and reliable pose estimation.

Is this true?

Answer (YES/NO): NO